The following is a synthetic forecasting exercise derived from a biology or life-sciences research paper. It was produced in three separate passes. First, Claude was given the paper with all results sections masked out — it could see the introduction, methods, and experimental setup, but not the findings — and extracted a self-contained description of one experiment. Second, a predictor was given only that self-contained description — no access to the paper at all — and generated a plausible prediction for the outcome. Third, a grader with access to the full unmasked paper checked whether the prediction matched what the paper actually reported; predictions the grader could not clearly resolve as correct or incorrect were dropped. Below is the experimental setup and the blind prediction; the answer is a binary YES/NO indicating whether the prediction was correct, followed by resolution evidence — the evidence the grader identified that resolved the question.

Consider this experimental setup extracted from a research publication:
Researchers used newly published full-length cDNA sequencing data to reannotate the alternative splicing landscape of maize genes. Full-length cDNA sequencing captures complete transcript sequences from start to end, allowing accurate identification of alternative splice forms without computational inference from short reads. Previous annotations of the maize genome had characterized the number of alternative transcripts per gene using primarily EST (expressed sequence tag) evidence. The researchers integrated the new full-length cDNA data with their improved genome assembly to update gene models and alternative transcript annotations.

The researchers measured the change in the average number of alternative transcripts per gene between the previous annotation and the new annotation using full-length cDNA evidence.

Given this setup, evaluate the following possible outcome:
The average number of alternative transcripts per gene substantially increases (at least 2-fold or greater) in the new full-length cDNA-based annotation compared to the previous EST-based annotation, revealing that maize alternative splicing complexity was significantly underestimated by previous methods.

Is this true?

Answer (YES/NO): YES